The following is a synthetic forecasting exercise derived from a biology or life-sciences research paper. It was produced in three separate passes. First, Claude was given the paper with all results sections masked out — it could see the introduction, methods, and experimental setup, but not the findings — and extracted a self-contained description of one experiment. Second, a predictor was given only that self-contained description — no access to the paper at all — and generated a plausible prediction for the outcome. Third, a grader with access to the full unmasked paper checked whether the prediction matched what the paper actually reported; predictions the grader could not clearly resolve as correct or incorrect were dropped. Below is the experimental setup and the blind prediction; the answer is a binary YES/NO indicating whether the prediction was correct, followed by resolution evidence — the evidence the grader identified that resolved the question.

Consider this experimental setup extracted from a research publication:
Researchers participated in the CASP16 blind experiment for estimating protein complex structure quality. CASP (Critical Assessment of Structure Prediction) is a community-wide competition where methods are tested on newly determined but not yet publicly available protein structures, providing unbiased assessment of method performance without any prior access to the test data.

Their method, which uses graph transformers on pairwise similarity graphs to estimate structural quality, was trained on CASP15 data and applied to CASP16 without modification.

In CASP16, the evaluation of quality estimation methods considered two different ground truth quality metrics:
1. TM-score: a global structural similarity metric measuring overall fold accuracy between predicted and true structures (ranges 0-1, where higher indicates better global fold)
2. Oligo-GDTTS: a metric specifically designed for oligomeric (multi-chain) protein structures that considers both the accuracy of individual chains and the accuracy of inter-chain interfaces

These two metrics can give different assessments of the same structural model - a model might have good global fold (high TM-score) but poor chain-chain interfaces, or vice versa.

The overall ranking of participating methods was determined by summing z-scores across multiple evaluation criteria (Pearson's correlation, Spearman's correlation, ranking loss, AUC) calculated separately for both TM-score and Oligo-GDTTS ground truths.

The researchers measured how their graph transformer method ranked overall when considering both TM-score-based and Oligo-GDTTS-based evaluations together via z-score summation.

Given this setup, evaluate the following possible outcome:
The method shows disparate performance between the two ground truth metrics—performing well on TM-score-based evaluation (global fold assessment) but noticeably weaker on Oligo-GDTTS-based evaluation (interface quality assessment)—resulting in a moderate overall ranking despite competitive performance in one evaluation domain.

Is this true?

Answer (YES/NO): NO